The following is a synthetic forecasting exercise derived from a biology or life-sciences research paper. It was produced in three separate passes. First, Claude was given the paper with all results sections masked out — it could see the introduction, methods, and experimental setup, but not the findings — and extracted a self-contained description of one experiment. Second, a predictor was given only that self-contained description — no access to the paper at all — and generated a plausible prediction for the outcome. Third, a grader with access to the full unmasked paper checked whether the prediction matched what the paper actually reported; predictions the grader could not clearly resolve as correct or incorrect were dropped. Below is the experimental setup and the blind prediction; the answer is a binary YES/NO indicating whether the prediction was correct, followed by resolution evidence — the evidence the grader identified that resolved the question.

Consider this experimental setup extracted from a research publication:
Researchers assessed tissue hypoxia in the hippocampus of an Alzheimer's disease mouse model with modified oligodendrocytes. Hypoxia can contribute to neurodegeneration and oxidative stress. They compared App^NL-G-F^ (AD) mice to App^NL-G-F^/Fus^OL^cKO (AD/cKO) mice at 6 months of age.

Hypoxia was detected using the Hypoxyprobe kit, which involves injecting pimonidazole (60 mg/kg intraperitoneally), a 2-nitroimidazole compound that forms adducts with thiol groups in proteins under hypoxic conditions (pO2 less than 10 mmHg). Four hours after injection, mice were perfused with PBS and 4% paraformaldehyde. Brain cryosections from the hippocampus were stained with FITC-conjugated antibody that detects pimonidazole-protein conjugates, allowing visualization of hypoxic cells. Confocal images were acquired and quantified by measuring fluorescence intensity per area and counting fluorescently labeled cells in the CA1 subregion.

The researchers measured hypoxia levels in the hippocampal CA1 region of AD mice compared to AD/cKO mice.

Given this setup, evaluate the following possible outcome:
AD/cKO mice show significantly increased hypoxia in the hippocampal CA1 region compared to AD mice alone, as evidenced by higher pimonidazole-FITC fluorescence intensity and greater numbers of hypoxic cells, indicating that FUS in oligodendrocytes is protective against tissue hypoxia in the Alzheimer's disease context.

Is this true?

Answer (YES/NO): NO